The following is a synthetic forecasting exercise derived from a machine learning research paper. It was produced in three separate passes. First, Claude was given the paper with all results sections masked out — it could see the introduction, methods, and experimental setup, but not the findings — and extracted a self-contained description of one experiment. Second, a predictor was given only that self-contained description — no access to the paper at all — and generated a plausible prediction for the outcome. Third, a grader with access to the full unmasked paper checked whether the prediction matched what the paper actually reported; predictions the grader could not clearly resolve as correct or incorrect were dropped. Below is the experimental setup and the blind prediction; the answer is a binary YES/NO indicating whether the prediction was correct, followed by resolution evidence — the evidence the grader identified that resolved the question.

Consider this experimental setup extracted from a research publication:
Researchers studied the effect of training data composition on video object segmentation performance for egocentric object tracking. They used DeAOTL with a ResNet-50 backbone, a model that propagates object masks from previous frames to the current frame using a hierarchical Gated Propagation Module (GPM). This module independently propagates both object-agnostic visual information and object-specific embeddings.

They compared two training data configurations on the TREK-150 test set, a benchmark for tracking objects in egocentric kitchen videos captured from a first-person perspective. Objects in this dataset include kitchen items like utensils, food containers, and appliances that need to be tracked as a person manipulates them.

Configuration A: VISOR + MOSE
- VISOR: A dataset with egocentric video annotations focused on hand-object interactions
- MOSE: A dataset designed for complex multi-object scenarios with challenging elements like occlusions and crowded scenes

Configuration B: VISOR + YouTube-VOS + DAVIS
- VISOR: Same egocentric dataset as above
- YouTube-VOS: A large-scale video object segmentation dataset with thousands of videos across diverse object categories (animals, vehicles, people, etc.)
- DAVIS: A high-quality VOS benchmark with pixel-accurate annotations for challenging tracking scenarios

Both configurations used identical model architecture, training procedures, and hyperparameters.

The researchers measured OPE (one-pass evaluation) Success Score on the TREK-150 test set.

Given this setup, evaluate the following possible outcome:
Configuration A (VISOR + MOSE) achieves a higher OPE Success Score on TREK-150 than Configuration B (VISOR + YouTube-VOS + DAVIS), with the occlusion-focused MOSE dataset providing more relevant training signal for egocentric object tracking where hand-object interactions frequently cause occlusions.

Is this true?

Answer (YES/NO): NO